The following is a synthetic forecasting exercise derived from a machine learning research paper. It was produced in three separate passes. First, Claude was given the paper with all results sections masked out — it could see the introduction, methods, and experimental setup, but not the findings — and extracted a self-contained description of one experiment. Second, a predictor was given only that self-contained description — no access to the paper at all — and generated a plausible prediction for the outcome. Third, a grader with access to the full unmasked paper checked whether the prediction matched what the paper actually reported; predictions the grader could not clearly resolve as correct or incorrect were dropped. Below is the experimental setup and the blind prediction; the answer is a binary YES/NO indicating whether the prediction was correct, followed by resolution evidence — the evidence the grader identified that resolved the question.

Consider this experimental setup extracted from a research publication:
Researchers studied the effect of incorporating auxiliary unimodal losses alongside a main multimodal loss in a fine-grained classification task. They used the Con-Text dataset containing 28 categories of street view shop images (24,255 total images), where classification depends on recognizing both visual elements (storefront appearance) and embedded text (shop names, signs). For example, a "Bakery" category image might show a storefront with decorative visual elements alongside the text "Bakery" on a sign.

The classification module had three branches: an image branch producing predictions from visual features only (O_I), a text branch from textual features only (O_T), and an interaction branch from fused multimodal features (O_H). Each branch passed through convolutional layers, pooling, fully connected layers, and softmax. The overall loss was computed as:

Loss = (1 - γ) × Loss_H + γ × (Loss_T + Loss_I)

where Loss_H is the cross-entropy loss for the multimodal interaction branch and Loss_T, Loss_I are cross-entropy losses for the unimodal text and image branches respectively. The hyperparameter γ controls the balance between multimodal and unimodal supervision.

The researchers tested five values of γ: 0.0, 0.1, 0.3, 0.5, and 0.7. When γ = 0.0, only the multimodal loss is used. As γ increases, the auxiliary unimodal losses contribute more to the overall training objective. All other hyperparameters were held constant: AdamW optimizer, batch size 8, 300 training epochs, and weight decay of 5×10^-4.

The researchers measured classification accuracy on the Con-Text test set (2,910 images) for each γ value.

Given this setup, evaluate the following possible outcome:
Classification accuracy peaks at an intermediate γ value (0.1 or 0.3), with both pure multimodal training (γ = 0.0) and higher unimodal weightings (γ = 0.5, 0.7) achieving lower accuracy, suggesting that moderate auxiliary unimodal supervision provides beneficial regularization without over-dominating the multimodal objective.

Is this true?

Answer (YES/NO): YES